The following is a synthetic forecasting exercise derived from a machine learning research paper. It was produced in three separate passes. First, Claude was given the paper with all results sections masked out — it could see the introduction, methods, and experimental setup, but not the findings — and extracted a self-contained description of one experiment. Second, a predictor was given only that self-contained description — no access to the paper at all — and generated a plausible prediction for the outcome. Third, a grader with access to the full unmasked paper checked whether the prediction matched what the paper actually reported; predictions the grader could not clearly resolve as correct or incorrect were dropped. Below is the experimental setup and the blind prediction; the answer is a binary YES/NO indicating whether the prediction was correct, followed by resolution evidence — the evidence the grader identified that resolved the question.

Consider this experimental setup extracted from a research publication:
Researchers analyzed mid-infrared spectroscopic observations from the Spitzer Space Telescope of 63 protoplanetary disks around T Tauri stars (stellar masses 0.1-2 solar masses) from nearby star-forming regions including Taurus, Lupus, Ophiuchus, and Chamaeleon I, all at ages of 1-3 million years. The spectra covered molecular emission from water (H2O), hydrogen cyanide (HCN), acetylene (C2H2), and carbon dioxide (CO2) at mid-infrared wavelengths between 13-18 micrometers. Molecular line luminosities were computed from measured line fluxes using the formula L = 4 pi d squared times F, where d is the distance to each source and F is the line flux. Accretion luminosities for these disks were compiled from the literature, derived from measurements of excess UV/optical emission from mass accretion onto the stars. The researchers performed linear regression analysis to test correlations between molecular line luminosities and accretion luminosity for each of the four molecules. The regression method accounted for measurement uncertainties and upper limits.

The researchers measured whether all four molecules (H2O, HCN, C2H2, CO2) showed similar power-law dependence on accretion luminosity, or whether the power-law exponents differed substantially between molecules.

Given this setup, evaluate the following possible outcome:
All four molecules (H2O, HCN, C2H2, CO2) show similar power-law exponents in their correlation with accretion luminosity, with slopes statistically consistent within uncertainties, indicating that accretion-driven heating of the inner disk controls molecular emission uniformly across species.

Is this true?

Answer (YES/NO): YES